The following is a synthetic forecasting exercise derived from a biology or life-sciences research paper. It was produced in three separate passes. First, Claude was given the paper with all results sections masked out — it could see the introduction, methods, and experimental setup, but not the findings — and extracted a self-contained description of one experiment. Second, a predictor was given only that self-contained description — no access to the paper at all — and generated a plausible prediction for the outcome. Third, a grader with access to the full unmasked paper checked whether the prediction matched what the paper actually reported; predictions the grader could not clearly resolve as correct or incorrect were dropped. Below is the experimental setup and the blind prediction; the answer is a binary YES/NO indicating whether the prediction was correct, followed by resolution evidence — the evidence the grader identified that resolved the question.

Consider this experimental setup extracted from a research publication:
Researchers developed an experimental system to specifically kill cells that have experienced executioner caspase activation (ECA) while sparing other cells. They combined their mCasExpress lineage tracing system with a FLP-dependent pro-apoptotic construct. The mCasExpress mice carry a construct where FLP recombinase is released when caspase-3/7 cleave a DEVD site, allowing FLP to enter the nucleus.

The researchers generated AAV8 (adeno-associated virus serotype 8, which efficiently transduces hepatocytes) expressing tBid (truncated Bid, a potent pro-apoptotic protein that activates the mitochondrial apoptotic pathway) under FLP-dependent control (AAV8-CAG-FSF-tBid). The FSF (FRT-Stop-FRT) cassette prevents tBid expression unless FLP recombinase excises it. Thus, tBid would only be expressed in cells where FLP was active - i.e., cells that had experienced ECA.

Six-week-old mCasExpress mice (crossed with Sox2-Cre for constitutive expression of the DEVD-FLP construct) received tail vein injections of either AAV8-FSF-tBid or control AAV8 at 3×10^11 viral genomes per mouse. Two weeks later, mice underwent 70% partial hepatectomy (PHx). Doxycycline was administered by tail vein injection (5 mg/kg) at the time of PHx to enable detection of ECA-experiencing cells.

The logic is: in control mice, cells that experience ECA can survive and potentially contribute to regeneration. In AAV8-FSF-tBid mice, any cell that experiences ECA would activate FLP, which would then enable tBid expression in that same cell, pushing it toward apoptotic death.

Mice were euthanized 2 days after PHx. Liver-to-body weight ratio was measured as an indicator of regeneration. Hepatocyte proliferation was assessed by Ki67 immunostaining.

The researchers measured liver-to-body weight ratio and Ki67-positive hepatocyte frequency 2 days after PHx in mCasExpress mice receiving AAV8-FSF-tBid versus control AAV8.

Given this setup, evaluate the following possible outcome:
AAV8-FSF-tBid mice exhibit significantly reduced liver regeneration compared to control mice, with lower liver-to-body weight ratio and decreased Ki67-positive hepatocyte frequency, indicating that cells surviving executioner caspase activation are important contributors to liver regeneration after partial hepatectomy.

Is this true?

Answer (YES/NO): YES